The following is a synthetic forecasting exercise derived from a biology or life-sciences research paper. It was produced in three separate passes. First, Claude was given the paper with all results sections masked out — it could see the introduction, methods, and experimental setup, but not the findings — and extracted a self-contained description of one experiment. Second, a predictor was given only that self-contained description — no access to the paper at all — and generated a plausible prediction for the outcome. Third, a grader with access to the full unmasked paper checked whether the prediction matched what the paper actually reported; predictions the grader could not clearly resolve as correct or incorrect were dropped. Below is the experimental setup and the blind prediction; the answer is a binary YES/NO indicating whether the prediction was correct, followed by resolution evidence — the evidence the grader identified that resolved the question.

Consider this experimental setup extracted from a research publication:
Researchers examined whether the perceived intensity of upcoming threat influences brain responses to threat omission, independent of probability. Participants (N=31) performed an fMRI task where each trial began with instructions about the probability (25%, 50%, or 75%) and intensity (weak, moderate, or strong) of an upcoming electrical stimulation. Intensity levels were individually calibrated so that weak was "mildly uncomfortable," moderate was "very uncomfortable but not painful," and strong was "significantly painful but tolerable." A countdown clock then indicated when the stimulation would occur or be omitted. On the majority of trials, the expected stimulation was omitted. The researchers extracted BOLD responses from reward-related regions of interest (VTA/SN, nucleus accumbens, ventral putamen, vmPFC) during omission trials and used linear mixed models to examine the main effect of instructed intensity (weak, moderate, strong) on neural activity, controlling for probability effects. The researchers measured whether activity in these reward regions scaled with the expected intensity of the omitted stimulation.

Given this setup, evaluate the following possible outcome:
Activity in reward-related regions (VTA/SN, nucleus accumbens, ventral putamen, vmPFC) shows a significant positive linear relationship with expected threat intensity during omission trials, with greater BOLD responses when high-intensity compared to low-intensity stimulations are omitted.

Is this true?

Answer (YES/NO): NO